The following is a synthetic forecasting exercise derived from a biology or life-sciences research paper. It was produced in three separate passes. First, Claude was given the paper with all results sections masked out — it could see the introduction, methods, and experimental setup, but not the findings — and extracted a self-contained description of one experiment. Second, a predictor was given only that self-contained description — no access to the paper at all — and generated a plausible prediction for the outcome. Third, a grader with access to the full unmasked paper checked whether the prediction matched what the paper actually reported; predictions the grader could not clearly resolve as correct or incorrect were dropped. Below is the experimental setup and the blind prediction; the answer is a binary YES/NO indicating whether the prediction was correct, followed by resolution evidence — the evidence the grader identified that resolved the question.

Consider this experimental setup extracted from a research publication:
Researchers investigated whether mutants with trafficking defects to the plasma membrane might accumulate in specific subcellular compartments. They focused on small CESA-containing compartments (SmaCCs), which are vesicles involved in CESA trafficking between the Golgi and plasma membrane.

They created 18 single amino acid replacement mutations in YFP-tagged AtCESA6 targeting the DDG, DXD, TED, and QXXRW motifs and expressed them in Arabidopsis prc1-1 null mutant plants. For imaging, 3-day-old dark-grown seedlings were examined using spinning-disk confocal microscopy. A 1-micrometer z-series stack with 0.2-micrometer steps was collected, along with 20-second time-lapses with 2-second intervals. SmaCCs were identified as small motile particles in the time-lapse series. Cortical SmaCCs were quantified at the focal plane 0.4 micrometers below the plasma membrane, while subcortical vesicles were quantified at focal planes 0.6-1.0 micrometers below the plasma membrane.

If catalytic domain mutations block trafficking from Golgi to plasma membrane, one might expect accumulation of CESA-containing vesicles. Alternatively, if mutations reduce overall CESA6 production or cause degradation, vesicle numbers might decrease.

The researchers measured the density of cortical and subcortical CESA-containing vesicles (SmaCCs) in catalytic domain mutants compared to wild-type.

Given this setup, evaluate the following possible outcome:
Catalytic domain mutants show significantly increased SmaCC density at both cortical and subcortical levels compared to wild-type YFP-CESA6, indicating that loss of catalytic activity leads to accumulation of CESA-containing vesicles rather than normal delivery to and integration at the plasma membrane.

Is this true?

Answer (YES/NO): NO